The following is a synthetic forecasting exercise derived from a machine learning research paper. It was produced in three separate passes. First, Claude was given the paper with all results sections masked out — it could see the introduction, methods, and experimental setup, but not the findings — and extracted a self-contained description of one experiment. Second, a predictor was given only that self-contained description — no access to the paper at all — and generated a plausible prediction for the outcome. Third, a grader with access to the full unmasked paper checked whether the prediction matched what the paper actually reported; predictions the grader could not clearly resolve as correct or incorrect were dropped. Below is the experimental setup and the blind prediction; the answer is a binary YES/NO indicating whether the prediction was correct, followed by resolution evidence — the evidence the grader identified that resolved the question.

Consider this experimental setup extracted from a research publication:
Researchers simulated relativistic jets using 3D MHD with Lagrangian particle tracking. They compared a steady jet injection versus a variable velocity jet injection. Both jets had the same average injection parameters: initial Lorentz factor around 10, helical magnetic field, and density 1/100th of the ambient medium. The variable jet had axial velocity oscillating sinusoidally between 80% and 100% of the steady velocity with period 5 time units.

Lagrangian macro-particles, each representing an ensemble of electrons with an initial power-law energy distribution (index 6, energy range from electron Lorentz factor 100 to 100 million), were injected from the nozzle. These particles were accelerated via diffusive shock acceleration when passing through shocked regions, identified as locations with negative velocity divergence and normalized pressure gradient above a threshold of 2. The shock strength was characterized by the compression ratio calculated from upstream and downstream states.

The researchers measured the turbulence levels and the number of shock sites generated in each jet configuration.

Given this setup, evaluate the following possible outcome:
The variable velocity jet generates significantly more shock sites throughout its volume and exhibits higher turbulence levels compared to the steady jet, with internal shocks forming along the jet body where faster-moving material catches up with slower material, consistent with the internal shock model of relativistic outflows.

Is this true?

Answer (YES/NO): NO